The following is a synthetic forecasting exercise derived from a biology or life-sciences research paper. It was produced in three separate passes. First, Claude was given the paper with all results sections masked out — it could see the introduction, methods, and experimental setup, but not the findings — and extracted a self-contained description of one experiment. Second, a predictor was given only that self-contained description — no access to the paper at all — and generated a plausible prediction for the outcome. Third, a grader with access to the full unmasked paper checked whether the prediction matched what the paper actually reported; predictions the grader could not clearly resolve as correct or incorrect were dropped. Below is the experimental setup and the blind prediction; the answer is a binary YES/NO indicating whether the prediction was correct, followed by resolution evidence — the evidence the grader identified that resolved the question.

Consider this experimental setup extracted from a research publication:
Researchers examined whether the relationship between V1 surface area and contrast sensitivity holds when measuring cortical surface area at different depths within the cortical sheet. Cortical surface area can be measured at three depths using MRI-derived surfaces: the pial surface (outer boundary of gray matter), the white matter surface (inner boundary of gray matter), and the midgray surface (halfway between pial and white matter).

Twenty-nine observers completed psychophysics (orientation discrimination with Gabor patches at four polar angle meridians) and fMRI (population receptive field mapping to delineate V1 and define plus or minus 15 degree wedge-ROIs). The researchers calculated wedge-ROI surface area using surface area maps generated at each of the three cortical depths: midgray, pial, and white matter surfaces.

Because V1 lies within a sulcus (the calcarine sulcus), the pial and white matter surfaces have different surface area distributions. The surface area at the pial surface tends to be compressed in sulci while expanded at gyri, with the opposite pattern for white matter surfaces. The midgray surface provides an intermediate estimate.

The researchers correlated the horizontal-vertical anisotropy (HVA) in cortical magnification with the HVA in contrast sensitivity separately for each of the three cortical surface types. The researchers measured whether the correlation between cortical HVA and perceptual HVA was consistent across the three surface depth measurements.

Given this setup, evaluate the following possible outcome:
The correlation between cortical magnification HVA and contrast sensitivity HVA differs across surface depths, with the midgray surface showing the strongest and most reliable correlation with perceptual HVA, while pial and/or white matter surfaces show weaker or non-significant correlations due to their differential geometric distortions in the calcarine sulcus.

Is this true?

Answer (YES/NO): NO